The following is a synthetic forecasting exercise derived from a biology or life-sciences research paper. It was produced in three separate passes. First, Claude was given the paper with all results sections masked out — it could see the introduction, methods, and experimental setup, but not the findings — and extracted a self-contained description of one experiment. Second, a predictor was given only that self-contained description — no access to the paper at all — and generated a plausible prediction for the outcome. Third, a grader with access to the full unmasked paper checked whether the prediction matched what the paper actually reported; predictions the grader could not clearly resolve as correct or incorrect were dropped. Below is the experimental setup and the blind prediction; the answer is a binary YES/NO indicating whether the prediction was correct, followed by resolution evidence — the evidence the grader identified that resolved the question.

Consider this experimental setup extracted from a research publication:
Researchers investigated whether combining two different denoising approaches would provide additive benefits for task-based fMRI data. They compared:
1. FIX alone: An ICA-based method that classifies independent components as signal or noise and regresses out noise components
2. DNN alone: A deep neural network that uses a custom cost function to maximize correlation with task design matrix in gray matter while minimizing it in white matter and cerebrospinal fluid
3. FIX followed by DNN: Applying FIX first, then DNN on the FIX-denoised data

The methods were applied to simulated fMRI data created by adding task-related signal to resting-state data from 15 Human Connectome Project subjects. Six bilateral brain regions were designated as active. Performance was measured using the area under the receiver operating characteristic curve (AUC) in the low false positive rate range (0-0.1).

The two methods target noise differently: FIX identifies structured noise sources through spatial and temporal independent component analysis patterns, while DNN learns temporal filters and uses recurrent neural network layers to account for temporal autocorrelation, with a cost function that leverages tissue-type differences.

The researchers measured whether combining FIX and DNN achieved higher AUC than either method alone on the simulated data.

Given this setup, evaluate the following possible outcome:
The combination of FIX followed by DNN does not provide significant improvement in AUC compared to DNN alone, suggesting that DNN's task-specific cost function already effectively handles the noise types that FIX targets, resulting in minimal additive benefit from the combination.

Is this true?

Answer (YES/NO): NO